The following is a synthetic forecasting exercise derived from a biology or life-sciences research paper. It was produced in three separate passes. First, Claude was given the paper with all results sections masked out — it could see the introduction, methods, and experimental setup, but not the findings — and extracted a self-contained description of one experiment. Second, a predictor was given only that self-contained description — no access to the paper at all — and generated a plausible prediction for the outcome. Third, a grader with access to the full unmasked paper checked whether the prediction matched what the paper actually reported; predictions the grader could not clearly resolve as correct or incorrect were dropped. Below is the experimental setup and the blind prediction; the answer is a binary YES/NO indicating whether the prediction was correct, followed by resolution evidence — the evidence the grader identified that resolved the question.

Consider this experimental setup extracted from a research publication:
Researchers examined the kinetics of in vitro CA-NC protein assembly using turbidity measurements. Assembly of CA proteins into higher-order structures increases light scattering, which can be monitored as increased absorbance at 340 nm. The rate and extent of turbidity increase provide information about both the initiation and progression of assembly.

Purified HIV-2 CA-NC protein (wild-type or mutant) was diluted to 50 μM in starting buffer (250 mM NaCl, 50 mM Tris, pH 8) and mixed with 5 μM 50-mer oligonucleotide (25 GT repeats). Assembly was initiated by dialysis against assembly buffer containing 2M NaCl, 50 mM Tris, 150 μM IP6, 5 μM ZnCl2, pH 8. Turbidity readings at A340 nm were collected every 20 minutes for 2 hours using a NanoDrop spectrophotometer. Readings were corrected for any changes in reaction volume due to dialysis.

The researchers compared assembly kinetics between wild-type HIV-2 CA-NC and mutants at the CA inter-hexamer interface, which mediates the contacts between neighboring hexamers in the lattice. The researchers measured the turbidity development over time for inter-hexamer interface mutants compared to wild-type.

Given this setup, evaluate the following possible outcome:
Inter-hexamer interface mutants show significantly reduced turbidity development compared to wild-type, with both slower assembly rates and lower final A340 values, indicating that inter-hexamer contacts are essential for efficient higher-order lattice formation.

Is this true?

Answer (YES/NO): YES